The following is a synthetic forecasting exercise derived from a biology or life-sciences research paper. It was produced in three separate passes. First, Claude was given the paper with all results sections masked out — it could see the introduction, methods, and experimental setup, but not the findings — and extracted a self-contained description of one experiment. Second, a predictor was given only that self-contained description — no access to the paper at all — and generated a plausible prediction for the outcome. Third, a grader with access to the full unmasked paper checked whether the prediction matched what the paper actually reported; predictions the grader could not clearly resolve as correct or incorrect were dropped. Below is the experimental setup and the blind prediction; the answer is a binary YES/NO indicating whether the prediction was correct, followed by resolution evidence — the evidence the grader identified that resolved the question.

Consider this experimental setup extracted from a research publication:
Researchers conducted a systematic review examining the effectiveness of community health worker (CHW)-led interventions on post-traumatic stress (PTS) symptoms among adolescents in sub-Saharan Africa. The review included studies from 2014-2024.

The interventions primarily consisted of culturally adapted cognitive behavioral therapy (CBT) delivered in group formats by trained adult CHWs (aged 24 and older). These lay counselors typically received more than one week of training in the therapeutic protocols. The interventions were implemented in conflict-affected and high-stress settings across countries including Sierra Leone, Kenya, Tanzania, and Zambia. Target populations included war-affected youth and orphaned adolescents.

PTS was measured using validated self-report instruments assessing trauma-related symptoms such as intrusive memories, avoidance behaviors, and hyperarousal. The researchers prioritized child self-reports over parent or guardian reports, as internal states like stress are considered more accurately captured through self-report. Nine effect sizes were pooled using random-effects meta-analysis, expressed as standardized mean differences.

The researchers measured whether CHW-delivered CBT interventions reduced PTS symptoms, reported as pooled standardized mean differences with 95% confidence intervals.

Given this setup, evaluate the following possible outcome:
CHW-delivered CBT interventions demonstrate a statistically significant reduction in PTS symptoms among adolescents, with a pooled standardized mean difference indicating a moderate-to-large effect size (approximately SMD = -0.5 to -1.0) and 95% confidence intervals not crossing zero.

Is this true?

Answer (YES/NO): YES